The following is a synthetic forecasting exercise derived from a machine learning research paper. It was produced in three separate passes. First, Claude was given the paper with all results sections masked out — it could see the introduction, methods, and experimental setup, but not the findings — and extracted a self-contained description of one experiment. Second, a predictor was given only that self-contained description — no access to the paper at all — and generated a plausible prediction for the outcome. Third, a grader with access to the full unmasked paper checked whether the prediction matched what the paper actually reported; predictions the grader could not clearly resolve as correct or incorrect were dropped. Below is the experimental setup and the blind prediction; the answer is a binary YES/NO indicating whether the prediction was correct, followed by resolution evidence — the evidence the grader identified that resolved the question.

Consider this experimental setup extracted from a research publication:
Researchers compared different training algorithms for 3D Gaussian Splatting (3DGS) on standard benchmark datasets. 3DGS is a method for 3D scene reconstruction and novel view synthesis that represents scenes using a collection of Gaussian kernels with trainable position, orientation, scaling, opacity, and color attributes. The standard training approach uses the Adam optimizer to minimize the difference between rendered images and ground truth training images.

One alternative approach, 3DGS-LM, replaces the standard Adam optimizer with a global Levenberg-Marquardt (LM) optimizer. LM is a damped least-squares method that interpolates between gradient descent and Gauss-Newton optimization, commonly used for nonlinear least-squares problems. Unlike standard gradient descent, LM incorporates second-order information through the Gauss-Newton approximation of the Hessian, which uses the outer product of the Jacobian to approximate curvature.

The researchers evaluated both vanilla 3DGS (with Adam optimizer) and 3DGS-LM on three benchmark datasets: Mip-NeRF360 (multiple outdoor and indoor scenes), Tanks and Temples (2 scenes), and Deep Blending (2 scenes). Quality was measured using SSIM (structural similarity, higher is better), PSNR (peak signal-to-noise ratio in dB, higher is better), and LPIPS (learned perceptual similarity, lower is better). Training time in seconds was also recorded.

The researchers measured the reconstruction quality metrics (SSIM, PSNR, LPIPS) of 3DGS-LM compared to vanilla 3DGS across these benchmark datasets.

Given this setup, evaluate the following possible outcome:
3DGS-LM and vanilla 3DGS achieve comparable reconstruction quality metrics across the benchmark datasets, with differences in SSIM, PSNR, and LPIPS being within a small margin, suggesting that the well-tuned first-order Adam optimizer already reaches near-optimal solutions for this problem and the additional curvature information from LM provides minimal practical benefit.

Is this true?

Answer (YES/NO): NO